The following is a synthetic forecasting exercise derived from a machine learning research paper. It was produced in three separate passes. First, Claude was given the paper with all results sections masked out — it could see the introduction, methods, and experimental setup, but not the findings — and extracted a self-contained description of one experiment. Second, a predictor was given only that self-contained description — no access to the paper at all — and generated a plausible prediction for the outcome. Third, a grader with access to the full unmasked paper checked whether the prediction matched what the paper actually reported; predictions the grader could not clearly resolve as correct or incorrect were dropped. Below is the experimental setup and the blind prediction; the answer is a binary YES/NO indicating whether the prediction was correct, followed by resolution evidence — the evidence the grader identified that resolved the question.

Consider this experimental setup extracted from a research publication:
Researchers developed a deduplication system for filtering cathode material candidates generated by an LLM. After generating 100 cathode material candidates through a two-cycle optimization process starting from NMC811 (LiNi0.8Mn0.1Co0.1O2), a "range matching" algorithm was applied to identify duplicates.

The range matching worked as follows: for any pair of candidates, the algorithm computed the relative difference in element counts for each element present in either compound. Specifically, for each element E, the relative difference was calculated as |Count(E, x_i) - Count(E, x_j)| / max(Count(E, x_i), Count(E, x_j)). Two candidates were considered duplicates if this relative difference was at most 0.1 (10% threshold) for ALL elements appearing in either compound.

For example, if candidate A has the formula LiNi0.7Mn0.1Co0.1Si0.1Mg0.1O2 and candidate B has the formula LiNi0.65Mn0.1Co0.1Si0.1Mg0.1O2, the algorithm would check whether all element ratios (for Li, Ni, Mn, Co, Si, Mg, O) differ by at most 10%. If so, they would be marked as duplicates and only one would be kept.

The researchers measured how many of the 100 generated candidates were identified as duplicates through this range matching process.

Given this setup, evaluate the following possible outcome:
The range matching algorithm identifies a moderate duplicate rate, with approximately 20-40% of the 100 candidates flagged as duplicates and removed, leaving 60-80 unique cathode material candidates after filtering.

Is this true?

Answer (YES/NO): NO